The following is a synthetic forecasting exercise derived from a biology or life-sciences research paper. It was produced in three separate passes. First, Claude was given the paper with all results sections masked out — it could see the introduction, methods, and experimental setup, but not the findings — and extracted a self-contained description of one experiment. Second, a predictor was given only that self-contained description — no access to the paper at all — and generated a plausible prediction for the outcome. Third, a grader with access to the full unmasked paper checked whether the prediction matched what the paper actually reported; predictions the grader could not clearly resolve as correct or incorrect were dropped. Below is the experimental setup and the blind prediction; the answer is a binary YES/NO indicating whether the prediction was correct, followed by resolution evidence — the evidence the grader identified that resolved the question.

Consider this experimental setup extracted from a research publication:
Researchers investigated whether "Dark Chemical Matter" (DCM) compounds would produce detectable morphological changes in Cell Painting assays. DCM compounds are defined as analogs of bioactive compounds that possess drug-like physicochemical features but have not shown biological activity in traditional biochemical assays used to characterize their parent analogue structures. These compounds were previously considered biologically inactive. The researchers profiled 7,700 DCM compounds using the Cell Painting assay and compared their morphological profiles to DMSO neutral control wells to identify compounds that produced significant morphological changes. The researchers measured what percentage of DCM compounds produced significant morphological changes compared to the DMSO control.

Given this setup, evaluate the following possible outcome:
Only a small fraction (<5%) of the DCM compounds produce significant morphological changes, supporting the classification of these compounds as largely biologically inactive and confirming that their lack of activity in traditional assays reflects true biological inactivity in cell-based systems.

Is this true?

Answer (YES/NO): NO